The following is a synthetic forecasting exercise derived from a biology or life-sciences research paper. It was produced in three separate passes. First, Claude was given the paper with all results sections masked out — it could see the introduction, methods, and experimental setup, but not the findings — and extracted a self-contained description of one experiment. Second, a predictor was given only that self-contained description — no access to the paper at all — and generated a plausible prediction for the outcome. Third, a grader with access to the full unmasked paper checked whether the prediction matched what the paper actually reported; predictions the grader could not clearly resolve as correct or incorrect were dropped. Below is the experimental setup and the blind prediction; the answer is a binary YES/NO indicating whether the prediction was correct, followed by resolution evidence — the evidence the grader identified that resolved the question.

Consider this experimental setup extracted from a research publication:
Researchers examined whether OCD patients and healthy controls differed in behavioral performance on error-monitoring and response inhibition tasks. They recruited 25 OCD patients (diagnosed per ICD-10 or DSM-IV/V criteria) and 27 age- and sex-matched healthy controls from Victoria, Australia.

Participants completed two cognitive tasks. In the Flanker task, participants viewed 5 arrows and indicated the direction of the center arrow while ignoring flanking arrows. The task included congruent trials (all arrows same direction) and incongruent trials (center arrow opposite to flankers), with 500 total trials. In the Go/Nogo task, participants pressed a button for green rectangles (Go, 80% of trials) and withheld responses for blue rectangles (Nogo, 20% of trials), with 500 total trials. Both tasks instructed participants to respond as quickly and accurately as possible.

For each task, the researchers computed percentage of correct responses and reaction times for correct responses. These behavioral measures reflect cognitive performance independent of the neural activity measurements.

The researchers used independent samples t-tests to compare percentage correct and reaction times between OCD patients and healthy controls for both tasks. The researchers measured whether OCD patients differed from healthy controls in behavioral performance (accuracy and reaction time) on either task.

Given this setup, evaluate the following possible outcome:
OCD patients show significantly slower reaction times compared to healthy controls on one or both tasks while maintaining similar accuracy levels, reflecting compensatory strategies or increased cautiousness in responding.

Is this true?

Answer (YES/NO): YES